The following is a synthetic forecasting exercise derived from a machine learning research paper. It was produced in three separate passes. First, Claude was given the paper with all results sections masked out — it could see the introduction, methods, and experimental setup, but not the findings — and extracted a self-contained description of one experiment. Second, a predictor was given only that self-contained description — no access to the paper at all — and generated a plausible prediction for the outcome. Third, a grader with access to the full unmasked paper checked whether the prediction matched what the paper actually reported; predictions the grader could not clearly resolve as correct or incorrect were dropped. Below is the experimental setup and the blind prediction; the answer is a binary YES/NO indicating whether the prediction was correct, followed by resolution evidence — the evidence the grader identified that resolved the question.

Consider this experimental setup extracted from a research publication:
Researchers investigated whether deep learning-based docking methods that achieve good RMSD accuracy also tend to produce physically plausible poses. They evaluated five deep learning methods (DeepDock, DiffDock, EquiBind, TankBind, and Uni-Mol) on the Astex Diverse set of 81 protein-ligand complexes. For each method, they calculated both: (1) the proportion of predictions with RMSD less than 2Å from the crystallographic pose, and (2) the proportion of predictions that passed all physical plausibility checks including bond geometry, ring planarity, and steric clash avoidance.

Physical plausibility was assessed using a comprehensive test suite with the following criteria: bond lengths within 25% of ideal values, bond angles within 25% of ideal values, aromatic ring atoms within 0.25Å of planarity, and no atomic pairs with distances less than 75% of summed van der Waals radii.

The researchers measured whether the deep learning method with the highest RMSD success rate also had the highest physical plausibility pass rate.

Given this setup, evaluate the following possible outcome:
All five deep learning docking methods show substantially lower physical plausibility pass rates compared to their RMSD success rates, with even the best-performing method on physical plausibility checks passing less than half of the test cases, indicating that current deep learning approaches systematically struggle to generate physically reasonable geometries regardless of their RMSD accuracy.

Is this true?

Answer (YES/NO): YES